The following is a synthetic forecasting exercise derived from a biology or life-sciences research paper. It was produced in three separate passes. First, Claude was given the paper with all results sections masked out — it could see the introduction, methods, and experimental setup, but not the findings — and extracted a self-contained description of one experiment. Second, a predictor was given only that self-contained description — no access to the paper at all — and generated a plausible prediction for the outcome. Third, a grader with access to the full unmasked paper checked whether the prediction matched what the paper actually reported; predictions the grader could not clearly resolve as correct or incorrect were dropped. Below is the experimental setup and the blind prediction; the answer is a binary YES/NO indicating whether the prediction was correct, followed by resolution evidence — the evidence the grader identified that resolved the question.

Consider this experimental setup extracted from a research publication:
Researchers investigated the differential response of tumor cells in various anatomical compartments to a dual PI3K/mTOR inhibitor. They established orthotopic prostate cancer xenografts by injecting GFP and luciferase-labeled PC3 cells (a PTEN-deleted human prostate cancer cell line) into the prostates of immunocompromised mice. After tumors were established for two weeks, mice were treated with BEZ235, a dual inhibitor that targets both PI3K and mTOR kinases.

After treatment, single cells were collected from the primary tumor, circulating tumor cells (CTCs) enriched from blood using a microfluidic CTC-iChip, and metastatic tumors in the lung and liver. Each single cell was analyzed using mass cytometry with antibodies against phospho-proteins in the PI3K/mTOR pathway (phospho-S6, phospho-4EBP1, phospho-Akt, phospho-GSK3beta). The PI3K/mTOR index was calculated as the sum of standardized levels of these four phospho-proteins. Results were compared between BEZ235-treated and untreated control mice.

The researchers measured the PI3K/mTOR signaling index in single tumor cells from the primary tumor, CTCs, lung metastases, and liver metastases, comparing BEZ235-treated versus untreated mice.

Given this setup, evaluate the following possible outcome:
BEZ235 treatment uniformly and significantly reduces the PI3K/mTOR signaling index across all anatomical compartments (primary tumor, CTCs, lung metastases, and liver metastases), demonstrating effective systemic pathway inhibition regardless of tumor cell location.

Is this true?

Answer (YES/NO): NO